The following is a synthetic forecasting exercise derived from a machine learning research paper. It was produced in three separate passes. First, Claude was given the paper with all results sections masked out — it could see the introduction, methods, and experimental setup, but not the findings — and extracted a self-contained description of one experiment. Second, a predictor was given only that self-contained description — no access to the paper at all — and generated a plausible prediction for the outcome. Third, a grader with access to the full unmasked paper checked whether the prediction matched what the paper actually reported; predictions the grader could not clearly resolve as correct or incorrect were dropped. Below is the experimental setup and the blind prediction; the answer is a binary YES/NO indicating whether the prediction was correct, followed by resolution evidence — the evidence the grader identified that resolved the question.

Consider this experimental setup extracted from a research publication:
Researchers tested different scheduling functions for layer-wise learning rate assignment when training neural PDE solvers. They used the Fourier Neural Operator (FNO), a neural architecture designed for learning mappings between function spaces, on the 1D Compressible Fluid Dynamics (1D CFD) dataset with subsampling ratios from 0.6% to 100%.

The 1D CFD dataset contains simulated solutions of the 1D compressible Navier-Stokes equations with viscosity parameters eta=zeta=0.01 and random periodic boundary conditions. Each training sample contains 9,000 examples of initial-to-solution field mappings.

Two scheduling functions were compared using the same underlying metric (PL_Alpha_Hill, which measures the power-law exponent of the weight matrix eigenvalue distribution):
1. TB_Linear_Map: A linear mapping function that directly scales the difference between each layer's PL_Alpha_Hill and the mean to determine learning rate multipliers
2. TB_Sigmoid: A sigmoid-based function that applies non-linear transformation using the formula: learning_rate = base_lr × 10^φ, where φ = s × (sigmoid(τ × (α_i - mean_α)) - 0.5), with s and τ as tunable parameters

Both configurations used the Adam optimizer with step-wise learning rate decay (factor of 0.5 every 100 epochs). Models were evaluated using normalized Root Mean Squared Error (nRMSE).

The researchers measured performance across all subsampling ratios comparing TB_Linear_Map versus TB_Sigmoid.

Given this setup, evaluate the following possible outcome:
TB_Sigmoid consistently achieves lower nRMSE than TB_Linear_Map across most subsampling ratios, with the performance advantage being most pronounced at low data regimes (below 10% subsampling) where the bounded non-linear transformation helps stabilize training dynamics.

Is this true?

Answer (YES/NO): NO